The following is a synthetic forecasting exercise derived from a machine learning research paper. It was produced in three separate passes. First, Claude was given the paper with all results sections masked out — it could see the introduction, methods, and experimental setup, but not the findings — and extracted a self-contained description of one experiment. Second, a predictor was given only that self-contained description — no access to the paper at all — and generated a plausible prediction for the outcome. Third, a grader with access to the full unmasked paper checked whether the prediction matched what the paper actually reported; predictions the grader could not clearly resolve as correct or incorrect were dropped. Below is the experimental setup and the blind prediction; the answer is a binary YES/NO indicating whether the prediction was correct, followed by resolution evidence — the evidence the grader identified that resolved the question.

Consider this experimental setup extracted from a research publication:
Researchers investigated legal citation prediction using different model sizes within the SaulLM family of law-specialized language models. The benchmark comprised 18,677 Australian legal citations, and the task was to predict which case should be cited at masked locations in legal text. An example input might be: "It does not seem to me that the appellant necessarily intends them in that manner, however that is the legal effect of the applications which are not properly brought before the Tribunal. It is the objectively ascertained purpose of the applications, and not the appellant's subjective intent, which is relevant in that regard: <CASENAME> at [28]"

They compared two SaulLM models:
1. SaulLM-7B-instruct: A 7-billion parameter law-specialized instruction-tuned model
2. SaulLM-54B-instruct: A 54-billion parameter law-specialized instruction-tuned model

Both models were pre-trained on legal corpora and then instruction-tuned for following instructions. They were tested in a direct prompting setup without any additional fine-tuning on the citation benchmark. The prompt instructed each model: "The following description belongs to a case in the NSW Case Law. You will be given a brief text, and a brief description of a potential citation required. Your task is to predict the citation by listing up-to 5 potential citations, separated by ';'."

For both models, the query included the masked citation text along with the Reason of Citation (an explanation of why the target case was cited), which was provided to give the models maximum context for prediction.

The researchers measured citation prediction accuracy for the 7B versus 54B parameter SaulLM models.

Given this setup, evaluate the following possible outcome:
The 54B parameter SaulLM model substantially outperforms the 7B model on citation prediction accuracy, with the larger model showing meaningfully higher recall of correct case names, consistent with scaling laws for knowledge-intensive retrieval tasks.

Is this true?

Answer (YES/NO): NO